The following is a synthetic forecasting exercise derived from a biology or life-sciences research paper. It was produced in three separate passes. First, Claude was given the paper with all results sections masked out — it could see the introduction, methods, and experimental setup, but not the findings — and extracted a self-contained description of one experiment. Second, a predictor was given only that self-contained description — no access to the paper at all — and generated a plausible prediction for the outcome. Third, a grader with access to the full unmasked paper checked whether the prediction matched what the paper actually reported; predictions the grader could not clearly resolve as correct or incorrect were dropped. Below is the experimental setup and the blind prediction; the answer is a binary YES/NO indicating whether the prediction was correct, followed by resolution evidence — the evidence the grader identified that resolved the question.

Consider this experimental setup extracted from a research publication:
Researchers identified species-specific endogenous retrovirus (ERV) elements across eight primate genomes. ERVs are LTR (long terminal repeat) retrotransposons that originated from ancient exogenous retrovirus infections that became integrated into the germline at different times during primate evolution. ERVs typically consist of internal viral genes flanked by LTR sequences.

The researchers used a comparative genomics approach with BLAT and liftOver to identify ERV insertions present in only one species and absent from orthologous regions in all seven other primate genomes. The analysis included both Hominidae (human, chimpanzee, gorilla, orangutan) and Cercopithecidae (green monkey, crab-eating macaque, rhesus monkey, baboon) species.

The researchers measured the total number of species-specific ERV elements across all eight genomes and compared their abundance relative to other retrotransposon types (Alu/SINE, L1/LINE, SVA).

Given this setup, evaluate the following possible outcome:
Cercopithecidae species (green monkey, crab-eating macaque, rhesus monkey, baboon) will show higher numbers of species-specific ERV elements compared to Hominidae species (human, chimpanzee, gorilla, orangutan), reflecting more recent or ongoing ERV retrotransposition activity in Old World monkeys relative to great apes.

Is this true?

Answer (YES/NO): NO